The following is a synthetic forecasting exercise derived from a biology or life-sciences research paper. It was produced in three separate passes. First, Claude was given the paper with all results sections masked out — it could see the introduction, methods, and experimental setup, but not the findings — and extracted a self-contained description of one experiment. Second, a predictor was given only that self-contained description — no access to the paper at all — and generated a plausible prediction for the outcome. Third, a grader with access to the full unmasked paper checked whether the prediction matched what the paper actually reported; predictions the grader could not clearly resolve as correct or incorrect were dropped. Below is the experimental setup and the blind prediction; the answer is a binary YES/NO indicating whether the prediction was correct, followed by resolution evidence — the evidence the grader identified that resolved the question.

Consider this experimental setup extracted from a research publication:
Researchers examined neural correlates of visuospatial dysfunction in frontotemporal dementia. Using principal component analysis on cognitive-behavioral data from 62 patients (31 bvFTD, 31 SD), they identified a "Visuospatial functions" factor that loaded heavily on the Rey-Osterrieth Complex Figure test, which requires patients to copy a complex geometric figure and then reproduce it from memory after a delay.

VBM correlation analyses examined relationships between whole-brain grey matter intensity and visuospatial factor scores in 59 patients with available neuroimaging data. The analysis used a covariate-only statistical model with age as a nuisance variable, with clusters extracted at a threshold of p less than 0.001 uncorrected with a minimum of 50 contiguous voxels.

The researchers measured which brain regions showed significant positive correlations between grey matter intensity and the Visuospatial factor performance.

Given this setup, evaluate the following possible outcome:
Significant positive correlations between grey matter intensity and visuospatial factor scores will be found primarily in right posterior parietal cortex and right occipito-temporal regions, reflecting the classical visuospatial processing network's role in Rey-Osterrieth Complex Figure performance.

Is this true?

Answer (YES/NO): NO